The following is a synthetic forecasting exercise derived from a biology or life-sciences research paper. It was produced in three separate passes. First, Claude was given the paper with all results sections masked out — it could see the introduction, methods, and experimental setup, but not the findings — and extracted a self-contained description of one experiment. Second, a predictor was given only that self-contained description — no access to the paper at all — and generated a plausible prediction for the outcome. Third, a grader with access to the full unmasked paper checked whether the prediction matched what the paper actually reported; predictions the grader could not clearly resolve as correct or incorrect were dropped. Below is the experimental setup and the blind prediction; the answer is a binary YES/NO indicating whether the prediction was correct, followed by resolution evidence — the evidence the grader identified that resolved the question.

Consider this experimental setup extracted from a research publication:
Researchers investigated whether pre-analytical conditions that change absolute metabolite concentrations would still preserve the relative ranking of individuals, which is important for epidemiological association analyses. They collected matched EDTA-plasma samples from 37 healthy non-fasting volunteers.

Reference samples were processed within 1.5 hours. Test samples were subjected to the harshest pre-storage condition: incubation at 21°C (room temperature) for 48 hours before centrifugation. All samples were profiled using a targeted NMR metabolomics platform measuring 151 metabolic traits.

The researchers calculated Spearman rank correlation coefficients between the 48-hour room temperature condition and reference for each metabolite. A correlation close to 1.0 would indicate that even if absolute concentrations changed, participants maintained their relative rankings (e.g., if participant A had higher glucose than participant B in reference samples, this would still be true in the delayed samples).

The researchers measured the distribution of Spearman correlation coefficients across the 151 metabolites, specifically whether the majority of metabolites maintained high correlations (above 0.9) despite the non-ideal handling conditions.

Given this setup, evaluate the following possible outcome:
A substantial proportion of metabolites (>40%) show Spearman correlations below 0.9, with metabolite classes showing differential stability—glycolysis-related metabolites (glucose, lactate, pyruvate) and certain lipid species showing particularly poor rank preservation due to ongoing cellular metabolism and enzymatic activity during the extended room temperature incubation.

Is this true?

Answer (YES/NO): NO